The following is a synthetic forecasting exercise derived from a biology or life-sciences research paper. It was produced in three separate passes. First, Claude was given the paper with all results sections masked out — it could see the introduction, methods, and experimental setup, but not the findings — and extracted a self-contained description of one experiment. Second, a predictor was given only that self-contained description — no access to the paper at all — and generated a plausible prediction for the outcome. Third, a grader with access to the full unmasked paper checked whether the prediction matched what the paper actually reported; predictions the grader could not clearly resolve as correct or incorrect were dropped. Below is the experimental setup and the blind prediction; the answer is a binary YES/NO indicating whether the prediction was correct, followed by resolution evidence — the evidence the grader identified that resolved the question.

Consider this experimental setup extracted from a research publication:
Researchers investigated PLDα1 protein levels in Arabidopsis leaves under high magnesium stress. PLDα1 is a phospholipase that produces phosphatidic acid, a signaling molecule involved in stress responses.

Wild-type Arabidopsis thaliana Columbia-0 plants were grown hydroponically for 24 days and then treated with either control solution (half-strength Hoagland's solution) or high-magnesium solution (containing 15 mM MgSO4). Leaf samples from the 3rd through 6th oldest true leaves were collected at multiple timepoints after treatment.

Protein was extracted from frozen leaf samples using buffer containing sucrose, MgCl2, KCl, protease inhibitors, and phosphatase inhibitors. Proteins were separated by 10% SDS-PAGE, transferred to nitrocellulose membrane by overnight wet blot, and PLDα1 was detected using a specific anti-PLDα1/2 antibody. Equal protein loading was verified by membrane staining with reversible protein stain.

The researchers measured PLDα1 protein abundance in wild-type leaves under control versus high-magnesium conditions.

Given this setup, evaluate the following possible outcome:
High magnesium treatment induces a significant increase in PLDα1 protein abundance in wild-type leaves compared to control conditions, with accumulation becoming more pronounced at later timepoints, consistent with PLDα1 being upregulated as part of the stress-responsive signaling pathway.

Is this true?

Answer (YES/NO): YES